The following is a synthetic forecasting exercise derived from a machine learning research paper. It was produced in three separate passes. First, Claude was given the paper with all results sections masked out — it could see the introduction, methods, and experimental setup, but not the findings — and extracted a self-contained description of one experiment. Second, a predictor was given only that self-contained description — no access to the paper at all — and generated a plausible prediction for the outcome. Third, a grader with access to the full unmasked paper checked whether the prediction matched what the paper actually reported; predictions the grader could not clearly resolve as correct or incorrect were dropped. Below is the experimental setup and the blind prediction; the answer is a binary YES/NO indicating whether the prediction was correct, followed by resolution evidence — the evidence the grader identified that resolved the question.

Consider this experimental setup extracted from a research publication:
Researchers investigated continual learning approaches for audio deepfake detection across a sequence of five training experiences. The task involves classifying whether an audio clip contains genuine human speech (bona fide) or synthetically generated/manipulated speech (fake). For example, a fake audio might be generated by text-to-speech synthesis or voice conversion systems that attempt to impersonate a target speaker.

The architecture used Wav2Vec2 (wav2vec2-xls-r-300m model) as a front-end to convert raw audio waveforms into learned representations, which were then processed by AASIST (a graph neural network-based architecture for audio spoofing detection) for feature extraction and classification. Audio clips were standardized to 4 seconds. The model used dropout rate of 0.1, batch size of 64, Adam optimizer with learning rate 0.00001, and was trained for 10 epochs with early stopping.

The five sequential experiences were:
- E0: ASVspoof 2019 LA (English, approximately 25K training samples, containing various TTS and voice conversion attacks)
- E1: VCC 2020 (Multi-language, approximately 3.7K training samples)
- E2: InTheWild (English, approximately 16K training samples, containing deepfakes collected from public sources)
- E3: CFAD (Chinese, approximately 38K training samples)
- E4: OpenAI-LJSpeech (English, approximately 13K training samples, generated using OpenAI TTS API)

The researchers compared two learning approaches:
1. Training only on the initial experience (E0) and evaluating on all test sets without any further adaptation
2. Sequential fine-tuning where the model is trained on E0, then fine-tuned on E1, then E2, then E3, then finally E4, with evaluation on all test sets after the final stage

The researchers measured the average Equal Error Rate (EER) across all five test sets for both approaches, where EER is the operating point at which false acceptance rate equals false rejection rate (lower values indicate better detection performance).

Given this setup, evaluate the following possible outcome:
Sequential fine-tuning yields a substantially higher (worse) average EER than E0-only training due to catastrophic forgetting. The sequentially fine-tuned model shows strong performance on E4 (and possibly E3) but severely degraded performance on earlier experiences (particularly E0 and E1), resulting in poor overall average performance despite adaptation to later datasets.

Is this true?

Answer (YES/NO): NO